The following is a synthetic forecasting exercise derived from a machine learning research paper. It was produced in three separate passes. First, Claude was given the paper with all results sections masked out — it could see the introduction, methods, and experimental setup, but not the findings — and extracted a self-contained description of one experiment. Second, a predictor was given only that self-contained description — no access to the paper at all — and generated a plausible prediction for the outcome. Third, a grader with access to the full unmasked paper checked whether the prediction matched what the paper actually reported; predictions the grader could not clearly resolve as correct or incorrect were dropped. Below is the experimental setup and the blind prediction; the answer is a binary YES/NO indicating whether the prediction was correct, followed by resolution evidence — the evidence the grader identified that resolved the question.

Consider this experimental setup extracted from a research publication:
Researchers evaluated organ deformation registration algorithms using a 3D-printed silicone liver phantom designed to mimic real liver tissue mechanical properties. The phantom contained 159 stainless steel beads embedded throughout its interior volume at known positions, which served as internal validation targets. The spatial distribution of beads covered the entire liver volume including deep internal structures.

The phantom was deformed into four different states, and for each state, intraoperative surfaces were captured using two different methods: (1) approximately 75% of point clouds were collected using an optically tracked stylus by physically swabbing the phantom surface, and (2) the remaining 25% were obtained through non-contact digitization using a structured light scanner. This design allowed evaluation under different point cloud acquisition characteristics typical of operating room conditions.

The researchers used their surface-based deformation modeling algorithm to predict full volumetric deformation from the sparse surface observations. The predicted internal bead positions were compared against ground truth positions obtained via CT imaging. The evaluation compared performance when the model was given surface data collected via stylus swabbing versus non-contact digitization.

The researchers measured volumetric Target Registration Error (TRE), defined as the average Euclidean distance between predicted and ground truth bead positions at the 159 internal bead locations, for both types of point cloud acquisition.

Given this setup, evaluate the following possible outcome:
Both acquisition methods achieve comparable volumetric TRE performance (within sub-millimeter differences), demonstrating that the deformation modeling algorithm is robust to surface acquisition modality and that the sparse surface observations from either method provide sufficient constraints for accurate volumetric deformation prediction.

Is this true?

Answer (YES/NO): YES